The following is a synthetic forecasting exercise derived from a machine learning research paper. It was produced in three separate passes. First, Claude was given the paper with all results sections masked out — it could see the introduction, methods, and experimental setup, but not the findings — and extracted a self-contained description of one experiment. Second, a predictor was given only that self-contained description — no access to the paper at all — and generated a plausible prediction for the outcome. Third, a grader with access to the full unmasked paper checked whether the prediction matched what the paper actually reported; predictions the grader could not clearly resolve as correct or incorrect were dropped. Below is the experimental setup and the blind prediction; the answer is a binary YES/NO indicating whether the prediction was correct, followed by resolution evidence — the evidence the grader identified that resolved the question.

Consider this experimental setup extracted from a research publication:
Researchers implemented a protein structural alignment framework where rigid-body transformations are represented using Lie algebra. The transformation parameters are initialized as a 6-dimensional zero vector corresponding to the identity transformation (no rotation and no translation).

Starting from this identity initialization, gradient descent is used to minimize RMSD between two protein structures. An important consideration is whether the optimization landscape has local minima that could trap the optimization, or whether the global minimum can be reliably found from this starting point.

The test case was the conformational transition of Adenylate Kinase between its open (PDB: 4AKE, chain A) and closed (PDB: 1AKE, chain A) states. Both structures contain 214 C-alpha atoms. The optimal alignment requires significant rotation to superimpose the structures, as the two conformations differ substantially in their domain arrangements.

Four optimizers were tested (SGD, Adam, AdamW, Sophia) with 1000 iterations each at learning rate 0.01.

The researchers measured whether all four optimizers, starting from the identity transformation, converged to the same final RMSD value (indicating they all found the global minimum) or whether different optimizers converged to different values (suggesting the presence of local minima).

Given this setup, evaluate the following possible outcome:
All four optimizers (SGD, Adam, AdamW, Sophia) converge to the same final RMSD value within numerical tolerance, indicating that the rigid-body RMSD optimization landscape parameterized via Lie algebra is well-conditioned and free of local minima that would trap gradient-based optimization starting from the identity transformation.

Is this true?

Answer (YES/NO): YES